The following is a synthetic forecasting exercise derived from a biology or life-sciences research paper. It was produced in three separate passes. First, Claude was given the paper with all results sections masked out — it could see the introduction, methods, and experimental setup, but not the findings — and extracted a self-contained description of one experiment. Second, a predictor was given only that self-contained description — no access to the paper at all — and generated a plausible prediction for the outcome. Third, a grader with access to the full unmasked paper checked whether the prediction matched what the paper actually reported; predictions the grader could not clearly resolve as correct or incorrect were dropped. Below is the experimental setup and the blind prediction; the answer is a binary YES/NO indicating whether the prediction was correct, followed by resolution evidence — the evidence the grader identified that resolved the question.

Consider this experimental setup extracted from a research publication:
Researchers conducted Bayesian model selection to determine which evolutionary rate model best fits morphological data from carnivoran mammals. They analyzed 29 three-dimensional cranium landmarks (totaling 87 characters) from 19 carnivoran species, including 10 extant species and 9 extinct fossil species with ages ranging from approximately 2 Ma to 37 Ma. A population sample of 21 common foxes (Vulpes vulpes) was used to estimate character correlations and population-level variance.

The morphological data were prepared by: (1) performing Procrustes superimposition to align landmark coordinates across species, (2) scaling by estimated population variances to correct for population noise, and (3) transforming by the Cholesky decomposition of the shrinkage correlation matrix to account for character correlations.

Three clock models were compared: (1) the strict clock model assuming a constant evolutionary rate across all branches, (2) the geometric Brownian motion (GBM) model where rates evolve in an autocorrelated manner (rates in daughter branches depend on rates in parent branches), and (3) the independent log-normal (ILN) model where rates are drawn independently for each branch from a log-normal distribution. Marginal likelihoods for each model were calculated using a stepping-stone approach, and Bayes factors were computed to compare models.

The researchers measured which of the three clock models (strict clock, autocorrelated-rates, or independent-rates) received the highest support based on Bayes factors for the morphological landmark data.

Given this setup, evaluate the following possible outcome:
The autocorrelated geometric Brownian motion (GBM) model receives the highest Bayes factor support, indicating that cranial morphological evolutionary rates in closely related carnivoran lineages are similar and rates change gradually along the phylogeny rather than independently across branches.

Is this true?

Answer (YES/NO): NO